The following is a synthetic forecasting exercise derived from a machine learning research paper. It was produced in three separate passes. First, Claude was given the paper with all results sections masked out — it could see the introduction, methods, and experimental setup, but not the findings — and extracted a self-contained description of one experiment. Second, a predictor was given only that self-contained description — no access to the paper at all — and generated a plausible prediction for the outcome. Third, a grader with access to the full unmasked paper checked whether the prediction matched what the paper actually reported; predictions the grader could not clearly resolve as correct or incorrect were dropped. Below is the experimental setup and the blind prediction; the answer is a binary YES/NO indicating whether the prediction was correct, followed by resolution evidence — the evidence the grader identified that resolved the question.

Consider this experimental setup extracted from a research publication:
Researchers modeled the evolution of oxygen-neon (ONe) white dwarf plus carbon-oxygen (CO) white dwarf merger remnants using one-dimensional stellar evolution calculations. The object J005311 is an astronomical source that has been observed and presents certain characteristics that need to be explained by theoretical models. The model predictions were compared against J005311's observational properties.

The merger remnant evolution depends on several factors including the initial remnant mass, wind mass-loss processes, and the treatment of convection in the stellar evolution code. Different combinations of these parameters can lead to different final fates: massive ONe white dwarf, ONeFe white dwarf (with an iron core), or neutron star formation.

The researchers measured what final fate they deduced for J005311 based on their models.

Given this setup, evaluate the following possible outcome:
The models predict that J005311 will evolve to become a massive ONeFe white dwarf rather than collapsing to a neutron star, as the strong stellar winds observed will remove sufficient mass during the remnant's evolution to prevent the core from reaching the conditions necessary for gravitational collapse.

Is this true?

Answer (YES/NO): NO